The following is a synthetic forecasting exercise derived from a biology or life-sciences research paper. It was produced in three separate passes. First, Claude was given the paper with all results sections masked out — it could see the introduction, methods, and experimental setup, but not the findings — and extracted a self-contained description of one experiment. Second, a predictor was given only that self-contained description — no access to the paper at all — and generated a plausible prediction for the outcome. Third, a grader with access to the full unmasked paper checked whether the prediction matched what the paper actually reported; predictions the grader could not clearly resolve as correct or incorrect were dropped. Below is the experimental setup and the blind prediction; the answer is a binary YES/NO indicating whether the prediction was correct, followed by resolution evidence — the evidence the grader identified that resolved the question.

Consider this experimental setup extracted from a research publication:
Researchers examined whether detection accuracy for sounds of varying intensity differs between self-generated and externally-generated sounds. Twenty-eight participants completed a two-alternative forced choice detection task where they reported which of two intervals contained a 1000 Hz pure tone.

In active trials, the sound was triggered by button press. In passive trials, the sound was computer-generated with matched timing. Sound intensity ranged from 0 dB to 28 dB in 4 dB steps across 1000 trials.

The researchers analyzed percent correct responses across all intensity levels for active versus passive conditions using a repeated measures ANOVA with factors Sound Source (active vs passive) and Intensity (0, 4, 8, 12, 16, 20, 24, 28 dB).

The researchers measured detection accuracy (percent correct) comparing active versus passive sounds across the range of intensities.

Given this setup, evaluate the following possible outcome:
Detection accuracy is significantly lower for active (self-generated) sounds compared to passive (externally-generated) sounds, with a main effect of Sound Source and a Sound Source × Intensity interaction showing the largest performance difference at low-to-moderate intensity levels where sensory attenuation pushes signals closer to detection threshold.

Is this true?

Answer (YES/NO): NO